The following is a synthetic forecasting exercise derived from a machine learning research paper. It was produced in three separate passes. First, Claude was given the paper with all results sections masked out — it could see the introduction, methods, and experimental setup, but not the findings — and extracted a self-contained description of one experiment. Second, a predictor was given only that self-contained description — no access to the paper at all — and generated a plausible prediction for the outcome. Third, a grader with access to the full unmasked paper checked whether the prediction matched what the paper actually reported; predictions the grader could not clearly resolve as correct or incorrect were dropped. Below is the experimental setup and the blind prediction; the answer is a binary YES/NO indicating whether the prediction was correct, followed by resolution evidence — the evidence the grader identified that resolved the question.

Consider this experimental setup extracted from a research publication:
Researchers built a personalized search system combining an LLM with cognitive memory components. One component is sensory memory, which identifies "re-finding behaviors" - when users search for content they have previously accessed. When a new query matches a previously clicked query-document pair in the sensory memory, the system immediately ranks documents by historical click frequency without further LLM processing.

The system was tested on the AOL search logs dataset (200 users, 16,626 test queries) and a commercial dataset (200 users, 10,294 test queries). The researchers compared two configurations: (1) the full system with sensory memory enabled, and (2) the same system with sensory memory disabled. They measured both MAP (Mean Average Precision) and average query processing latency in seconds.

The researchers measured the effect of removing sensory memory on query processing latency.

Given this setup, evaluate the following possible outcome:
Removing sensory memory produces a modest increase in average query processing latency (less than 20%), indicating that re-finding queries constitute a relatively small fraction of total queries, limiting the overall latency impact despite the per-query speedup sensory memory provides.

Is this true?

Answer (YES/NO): NO